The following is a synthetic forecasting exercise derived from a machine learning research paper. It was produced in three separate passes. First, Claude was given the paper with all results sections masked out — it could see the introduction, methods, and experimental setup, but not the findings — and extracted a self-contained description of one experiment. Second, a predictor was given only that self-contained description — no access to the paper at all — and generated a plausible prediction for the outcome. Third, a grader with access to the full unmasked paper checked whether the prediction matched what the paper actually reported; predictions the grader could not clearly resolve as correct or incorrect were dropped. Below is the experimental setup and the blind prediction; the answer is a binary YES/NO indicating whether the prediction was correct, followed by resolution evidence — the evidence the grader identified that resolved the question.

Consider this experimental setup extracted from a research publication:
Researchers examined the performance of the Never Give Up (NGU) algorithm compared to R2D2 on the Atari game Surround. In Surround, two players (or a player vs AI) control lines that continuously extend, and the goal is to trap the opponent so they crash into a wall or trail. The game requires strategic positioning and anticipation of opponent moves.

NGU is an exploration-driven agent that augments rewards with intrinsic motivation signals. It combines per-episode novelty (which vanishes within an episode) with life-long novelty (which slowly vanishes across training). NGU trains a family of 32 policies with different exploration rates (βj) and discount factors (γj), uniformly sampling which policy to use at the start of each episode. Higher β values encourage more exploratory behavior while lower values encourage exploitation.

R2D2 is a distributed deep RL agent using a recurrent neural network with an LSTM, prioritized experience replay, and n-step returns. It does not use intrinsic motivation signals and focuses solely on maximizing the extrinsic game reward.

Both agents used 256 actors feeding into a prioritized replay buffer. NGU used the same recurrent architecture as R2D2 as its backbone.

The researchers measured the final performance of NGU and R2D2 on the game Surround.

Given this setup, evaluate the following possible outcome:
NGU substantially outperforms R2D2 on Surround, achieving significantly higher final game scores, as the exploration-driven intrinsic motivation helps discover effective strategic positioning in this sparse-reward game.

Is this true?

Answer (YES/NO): NO